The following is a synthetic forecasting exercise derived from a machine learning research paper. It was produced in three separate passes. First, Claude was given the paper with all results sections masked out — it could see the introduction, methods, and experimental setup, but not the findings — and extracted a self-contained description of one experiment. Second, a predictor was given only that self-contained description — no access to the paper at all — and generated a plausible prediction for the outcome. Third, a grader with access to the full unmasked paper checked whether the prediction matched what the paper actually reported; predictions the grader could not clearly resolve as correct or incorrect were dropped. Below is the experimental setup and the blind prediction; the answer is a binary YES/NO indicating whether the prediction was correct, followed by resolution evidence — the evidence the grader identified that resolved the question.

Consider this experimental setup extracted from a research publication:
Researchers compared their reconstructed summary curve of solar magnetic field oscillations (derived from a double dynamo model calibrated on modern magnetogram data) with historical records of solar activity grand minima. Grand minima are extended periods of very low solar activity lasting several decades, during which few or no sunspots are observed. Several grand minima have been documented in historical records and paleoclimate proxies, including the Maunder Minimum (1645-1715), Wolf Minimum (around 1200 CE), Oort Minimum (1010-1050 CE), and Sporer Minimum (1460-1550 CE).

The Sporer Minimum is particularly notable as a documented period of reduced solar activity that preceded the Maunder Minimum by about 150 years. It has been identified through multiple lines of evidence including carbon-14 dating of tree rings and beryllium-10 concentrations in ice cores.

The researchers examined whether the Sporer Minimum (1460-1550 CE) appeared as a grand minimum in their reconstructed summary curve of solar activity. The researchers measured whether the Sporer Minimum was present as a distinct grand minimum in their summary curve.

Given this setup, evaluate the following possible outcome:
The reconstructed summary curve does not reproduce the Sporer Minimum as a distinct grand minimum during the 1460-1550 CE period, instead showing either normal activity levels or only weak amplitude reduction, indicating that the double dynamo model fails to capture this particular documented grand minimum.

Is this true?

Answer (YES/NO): NO